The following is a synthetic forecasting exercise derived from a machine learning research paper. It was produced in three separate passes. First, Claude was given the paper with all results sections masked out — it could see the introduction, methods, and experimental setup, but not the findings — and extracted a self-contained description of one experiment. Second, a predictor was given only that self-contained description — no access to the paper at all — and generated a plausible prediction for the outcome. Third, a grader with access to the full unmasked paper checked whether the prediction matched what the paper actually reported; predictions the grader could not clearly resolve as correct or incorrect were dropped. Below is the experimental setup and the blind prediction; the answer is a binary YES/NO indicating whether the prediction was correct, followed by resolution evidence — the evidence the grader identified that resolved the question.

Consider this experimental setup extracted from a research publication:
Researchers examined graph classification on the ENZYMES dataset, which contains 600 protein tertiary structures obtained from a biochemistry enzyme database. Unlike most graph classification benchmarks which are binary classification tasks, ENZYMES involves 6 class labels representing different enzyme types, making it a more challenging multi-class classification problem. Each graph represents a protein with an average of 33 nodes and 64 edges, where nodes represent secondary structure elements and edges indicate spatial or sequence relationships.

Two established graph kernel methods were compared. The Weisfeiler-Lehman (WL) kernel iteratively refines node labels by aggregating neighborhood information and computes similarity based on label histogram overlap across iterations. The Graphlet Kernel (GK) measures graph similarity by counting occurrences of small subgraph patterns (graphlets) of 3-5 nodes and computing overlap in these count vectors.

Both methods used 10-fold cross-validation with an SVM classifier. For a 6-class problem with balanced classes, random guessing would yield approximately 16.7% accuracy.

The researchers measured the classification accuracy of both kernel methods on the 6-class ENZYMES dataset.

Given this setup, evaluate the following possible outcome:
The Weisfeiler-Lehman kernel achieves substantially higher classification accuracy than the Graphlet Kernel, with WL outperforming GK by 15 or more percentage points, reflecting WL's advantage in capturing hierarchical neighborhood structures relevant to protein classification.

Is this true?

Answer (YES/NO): YES